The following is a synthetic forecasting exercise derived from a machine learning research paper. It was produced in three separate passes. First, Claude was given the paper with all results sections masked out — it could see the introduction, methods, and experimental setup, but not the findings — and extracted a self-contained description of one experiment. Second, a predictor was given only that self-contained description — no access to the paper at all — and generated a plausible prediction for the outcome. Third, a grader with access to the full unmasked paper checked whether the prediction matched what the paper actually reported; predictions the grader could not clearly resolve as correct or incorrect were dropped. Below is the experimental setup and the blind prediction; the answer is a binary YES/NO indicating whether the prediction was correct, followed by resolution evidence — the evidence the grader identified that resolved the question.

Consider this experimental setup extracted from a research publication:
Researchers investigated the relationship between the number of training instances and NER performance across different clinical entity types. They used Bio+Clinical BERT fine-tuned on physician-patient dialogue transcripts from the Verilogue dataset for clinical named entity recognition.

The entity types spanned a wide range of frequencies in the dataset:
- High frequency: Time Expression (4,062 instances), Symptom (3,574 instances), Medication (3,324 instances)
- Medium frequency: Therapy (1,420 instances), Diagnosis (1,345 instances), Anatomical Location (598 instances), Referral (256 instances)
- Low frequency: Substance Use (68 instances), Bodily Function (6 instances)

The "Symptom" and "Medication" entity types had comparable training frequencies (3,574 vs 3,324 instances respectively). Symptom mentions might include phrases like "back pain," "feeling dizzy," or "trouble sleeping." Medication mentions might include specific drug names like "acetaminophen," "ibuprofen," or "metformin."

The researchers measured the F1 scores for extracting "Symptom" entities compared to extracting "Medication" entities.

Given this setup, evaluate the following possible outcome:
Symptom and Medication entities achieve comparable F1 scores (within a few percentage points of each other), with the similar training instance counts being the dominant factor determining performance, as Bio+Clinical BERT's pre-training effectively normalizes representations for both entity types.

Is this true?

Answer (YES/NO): NO